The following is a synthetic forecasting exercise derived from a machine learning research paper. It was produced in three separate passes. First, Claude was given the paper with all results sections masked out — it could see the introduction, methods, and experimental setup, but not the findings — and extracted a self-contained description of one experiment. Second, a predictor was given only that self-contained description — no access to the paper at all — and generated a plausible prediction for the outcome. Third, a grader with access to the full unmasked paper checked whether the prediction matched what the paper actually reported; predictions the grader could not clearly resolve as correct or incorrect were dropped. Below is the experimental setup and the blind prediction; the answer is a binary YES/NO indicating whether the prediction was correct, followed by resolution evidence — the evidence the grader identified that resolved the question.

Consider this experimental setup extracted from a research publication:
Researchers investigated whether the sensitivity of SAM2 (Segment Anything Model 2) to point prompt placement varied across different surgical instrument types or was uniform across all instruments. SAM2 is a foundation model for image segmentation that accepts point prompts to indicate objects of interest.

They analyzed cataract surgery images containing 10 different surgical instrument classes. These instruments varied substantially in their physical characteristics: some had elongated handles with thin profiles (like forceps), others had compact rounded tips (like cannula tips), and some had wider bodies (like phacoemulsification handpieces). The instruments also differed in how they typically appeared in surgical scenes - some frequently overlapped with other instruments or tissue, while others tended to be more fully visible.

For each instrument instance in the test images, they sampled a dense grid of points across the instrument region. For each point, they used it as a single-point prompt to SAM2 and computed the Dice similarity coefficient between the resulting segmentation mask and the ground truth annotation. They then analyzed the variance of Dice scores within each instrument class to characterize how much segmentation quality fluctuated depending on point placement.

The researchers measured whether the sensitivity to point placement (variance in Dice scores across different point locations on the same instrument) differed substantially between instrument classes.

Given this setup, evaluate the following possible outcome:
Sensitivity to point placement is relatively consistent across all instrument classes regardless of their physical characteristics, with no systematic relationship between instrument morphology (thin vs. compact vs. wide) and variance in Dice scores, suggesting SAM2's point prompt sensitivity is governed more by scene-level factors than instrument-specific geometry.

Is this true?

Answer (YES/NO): NO